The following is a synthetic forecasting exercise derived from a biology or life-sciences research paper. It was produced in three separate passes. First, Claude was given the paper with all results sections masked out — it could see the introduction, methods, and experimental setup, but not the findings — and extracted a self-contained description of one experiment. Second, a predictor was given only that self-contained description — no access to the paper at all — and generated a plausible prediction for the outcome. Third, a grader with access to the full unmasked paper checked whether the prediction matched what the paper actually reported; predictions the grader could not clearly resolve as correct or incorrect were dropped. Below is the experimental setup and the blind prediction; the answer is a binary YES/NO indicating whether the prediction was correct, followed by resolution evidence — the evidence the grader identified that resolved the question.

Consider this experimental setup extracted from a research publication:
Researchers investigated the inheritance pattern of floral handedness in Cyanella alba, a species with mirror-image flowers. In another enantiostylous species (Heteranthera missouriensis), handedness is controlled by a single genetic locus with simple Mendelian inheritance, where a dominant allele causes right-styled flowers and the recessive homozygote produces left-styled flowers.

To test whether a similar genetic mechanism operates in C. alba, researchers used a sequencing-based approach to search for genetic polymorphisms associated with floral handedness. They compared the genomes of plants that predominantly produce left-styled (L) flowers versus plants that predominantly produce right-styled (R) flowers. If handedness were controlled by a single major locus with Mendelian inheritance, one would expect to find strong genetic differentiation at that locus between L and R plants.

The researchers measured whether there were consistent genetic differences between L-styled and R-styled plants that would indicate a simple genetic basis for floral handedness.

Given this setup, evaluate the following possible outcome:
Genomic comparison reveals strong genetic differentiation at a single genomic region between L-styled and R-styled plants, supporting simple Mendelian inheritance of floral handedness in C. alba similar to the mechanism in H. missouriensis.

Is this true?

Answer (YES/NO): NO